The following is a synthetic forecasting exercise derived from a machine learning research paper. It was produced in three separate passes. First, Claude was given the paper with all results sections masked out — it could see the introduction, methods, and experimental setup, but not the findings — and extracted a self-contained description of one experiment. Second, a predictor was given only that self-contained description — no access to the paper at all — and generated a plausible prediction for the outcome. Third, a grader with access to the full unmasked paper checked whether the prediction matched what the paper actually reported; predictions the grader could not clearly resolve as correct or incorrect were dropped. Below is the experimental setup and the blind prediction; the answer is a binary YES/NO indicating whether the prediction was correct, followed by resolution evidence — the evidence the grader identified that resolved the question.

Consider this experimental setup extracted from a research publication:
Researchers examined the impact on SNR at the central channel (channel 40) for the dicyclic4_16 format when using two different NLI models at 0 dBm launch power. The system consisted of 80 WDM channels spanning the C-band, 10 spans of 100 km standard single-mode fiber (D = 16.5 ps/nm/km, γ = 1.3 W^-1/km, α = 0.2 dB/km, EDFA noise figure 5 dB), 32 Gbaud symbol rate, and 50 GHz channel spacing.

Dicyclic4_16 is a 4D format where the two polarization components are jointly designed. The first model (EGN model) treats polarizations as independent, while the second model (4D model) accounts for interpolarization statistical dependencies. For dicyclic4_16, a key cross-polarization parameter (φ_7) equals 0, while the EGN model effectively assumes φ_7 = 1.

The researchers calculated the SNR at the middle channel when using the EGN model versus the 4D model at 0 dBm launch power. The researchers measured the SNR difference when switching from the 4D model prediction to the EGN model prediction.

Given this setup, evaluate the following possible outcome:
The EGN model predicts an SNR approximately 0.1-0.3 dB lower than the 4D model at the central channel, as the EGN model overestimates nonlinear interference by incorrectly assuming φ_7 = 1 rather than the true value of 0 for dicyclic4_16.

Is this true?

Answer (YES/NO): NO